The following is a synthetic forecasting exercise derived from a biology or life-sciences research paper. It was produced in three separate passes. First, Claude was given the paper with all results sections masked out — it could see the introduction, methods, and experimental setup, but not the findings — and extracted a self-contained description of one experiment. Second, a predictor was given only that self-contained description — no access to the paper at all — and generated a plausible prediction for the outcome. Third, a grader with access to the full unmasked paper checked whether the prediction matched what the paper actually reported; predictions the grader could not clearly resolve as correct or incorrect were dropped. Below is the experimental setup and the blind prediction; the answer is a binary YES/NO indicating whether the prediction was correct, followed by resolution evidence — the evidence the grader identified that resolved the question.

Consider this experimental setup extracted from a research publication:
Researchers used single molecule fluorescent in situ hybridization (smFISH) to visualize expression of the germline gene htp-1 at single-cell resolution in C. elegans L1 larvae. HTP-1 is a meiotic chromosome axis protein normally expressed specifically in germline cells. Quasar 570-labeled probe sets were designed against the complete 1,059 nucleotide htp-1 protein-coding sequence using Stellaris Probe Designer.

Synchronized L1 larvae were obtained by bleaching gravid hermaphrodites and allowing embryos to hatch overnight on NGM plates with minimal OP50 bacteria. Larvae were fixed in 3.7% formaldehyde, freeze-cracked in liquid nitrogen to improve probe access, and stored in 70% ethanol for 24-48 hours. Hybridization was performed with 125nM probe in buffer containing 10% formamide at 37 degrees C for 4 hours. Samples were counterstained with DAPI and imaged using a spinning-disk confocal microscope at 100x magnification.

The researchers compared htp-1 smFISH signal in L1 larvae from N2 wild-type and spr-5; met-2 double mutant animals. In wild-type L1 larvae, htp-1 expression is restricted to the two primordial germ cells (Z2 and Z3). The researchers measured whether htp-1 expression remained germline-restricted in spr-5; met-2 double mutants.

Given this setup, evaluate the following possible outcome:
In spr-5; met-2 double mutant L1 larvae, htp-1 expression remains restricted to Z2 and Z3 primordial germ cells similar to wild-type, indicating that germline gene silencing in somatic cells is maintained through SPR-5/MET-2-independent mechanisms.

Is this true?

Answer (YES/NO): NO